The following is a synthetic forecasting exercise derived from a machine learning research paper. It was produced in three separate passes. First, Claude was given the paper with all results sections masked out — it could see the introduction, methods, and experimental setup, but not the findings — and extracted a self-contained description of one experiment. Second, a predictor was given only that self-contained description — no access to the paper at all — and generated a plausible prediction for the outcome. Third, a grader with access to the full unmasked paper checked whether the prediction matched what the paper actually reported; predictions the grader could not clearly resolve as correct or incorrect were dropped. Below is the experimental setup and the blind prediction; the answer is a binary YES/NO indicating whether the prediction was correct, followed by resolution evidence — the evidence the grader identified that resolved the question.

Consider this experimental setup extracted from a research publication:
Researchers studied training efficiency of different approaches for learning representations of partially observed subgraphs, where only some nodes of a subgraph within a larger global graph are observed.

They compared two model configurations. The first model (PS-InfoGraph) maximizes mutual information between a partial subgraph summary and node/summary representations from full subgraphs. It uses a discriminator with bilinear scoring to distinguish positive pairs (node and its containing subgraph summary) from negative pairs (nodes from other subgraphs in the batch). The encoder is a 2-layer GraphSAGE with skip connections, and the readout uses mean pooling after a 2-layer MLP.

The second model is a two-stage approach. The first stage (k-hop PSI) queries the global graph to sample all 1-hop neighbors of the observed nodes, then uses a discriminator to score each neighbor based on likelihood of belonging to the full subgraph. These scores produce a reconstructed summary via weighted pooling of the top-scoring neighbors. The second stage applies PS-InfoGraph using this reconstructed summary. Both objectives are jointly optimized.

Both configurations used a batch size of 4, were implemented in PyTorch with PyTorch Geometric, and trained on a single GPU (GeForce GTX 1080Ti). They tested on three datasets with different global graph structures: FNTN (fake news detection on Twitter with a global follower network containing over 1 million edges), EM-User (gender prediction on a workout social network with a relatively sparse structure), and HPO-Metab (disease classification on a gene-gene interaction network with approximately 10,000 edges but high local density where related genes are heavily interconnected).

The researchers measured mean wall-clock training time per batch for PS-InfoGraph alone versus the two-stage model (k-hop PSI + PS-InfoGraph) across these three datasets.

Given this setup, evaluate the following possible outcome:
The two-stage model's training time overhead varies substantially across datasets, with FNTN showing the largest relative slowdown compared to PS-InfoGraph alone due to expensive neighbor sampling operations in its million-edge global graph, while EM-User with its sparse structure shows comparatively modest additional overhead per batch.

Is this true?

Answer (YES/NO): NO